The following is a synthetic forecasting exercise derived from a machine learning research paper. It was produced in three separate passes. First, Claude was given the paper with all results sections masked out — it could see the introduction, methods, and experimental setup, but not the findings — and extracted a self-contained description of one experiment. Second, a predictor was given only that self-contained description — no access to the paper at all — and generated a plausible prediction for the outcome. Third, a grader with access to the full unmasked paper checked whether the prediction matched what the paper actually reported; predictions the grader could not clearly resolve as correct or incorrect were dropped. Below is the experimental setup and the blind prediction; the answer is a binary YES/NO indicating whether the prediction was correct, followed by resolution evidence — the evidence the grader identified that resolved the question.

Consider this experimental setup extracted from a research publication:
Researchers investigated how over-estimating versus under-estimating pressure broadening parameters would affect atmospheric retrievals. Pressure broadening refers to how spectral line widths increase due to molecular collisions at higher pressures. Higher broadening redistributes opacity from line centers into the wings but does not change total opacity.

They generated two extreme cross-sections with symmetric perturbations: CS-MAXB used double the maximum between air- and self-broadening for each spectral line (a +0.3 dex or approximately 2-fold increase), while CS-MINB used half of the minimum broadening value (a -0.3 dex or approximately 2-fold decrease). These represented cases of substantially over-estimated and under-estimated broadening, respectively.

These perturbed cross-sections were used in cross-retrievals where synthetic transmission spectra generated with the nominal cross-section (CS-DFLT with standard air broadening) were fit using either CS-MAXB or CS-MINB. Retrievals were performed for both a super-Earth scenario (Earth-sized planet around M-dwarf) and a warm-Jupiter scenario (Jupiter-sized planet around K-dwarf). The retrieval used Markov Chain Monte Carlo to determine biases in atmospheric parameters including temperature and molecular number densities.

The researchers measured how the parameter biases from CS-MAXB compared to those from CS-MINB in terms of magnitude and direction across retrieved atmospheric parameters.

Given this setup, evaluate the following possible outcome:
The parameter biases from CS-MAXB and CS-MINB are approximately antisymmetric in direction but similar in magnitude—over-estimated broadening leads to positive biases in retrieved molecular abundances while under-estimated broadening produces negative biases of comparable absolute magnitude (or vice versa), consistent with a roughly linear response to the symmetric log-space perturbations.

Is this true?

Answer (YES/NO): NO